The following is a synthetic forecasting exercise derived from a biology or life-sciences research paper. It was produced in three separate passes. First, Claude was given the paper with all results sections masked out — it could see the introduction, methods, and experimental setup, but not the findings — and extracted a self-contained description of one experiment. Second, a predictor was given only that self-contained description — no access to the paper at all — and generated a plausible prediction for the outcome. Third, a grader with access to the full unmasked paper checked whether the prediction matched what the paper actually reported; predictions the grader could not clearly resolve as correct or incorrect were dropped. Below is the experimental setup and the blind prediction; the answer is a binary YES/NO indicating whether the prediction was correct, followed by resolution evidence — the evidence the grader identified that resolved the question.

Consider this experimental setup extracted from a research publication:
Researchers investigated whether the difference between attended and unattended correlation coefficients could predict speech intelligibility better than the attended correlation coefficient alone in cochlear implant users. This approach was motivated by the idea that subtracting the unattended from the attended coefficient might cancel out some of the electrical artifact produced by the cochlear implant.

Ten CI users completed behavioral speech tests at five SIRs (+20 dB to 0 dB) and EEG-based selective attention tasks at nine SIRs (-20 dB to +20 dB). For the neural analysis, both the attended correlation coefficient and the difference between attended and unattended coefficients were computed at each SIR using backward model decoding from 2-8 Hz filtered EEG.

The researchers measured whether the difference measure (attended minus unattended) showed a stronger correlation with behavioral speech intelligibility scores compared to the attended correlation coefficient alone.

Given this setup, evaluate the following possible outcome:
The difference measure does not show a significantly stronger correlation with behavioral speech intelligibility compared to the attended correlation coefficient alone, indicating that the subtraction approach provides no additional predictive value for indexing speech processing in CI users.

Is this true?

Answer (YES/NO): NO